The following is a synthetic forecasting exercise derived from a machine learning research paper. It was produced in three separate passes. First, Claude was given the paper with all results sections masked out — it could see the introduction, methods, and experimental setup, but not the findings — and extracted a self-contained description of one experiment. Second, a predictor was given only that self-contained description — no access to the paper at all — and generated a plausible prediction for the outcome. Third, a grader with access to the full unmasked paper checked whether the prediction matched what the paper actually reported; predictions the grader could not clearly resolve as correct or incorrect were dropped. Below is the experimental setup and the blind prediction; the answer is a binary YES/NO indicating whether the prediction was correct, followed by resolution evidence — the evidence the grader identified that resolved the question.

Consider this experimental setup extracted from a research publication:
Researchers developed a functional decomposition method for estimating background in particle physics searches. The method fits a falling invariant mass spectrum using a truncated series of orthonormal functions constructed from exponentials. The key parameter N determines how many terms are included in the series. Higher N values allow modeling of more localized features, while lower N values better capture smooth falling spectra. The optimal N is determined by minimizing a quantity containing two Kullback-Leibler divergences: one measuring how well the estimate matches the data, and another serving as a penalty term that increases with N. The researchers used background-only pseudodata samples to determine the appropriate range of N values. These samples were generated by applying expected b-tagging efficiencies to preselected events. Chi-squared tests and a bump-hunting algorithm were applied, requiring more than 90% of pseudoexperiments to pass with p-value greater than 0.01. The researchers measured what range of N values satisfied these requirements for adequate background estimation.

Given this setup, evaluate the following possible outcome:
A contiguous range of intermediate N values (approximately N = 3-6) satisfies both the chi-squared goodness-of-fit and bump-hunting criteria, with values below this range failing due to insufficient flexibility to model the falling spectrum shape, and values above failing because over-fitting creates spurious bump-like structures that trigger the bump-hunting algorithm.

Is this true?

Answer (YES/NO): NO